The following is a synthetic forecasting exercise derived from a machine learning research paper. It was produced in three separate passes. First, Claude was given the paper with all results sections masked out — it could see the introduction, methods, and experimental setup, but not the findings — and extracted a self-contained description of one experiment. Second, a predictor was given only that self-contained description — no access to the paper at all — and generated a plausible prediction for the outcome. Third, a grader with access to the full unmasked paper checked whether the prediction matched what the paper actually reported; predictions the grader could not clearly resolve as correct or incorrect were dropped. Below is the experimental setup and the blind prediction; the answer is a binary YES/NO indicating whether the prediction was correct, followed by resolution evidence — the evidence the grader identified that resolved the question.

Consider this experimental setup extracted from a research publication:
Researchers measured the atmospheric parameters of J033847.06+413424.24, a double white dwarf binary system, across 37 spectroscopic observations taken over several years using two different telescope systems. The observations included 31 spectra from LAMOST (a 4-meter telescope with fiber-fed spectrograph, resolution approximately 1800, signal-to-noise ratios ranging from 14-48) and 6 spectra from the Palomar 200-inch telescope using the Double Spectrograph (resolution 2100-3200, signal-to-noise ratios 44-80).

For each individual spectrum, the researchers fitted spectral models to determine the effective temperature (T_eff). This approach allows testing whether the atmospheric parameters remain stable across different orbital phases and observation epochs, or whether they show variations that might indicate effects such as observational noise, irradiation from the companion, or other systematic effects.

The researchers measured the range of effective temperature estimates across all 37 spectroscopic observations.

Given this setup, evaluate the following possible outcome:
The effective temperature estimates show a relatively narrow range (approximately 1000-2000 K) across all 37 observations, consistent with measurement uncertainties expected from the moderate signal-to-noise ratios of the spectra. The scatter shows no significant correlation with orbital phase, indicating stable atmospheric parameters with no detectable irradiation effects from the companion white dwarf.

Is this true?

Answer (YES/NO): NO